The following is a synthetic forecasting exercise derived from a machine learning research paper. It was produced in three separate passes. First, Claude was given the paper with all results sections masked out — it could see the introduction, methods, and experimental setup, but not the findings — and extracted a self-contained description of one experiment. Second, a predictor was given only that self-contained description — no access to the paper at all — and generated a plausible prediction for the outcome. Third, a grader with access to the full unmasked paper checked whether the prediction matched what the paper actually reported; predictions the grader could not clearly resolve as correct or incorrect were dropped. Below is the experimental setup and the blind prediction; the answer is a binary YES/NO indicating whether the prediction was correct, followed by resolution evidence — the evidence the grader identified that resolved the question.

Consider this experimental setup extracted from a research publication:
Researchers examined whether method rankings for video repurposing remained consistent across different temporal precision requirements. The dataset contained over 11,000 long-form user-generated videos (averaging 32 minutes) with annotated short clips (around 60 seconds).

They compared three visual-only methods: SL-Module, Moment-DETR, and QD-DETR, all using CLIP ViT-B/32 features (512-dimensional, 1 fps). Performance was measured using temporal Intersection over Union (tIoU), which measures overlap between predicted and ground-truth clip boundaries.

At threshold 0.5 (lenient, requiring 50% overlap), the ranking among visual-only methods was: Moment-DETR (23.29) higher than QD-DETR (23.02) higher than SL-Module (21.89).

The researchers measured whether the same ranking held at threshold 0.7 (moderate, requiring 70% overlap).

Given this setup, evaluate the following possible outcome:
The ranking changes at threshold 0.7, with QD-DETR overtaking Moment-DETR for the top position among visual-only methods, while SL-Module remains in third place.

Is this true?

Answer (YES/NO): NO